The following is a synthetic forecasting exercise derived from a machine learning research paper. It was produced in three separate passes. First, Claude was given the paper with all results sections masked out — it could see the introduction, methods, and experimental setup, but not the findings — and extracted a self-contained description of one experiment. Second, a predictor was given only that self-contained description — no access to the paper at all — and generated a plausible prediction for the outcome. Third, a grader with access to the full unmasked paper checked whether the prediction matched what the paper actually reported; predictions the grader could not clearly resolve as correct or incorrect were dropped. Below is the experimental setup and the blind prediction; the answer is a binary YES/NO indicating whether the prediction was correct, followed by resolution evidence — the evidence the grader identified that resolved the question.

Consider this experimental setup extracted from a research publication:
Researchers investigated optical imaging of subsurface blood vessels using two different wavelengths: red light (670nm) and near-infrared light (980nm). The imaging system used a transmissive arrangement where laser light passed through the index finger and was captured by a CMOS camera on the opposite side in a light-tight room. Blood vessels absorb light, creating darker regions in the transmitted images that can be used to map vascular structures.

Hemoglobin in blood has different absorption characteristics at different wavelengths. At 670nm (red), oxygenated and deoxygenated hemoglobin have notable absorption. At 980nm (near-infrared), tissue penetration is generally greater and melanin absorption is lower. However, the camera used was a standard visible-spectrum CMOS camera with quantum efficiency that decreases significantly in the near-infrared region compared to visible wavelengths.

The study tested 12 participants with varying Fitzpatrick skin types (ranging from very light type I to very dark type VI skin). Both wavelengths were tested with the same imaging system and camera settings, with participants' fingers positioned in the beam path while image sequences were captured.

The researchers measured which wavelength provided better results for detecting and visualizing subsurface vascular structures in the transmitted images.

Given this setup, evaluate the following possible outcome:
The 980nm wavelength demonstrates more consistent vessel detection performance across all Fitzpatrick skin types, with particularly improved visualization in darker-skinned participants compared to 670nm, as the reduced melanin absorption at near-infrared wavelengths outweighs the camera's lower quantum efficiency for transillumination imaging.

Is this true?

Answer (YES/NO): NO